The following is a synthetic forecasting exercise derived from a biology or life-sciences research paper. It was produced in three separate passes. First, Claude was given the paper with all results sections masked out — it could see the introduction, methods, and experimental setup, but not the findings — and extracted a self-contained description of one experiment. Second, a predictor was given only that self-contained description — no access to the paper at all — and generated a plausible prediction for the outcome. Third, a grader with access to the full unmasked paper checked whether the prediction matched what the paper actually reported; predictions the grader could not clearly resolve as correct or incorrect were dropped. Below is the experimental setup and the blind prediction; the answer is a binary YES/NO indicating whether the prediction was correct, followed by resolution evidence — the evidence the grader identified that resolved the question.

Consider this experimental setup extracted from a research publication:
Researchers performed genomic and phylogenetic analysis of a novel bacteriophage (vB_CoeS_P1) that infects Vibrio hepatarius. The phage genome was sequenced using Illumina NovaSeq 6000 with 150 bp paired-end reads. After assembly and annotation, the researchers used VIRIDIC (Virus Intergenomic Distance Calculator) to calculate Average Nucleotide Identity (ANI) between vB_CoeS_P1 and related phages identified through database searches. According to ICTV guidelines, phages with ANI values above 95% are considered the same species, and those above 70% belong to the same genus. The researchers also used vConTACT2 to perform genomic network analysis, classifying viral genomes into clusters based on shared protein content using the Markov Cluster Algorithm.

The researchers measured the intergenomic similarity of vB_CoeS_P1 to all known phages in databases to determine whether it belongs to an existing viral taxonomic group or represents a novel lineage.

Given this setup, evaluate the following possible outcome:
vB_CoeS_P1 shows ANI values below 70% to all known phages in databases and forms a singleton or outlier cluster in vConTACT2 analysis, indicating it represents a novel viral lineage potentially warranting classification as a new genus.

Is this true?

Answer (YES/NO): YES